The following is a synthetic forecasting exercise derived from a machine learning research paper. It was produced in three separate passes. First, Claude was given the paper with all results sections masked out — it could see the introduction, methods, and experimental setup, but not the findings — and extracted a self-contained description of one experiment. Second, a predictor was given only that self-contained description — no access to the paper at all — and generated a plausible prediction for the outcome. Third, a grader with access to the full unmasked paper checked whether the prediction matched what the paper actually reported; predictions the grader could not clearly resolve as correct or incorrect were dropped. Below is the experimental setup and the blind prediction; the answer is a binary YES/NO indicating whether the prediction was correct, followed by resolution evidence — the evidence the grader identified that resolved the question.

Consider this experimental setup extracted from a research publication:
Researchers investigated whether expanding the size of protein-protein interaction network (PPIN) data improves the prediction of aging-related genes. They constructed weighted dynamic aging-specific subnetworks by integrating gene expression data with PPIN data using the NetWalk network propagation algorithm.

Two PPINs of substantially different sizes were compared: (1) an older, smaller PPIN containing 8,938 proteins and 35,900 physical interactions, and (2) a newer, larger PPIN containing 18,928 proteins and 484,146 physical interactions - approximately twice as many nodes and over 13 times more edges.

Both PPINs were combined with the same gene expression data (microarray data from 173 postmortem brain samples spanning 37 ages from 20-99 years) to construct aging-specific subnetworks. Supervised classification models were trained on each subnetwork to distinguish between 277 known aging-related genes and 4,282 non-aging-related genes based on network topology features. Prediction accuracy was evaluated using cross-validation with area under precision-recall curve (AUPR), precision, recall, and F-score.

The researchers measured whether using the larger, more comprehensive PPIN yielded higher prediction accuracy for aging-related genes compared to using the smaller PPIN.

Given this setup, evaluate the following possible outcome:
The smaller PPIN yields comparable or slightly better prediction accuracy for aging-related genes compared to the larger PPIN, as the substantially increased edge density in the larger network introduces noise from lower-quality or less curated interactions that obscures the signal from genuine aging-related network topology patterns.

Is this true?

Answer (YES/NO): YES